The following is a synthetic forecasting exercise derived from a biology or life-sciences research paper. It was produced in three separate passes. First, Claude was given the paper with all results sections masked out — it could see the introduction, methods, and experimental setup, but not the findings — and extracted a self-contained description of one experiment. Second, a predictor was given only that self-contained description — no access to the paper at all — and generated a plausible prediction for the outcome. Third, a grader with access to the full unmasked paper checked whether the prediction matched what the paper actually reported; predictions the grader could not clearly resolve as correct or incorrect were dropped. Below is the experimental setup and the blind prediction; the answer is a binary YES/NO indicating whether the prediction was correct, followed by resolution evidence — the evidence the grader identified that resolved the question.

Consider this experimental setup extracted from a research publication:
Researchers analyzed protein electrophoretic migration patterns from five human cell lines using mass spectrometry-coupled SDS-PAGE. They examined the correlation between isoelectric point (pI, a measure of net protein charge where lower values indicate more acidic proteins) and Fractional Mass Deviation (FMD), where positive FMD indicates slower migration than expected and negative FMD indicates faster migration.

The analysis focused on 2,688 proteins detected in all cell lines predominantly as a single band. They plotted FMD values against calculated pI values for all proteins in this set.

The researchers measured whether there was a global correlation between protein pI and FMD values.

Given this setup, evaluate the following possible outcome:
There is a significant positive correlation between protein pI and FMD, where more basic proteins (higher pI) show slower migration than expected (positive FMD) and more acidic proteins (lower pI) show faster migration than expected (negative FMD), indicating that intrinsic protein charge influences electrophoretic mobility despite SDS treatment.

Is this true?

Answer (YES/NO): NO